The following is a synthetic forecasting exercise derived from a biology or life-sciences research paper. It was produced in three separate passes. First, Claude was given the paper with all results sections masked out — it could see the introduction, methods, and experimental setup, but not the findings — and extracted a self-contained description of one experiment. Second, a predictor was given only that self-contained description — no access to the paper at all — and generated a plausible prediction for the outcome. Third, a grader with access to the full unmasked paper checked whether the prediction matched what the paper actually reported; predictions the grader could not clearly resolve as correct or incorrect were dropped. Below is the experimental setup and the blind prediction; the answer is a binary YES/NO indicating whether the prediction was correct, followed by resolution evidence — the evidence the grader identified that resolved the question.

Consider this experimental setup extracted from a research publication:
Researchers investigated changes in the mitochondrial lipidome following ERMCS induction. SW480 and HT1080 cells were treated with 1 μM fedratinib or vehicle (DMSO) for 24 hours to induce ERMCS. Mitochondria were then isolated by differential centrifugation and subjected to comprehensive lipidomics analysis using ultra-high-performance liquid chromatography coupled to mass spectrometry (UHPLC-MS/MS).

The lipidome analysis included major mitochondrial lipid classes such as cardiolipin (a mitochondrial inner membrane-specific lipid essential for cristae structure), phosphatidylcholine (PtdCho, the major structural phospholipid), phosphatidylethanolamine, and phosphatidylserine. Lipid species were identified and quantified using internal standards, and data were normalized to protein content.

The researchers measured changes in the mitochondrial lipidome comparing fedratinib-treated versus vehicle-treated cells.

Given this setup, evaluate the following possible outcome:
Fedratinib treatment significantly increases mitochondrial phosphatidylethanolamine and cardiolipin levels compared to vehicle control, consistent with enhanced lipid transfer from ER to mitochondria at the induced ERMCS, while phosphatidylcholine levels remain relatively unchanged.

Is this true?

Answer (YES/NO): NO